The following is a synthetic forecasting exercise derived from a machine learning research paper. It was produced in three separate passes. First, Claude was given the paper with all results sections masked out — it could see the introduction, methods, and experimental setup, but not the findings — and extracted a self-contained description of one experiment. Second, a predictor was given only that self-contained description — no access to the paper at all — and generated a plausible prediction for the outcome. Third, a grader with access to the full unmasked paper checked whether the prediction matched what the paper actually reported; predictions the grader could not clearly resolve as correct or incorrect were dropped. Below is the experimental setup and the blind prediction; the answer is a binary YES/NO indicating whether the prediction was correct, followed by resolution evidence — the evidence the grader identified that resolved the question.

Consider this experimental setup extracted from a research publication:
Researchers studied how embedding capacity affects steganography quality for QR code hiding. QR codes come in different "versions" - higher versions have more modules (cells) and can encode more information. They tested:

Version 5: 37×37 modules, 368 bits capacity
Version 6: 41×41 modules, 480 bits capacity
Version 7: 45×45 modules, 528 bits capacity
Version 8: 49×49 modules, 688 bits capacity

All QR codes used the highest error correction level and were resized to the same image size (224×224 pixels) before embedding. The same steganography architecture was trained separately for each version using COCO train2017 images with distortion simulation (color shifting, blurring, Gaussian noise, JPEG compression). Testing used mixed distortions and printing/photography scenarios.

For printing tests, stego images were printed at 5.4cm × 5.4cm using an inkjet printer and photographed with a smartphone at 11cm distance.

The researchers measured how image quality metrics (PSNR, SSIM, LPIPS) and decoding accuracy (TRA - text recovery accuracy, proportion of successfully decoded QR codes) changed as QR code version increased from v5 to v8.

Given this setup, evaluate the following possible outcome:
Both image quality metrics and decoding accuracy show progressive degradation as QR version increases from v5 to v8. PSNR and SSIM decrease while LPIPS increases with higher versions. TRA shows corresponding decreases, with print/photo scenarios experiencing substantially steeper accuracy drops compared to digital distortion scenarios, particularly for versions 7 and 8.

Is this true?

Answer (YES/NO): NO